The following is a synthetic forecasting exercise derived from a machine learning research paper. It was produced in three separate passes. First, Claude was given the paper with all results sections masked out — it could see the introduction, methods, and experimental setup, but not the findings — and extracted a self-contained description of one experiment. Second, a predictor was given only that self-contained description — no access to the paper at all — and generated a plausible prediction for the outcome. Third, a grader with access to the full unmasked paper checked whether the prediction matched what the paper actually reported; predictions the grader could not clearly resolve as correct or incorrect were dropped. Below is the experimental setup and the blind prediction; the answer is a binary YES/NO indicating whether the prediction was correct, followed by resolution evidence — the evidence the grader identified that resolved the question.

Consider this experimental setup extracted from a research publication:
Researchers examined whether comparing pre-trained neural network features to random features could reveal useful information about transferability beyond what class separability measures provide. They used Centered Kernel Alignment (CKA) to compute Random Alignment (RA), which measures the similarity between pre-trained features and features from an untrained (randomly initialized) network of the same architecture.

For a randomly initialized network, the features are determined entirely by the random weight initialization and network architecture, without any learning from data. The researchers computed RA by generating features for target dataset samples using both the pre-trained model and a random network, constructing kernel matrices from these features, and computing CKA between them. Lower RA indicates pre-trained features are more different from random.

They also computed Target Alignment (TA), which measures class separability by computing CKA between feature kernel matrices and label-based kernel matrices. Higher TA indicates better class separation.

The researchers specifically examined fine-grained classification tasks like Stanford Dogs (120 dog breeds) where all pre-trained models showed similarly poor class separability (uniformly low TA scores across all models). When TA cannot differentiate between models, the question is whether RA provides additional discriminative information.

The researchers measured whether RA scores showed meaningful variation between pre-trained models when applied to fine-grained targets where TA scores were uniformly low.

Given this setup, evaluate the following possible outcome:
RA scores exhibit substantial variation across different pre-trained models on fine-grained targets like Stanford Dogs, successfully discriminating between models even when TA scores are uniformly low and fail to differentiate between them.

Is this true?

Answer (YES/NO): YES